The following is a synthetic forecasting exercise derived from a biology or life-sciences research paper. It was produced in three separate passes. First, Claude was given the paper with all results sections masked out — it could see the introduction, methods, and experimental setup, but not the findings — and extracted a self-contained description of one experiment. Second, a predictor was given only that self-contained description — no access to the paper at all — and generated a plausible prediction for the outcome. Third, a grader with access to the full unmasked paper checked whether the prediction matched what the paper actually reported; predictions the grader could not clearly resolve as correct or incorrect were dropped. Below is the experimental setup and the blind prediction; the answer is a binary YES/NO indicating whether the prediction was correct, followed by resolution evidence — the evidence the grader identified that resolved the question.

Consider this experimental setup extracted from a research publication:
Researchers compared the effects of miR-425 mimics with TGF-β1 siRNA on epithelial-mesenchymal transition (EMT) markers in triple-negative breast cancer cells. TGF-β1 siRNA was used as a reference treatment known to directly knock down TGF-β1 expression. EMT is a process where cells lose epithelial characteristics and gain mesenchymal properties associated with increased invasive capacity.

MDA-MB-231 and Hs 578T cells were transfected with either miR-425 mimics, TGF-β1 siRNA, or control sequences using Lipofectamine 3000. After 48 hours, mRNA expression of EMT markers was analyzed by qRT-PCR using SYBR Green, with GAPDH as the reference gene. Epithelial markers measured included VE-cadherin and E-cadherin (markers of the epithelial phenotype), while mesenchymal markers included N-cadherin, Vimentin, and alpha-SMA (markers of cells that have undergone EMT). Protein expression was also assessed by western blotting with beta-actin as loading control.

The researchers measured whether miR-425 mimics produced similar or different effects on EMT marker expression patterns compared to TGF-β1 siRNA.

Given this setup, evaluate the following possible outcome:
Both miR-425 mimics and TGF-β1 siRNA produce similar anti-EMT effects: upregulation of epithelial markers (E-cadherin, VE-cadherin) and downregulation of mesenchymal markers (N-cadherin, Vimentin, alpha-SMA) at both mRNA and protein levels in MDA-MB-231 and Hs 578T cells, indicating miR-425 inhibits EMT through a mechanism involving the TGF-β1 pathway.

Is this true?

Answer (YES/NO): NO